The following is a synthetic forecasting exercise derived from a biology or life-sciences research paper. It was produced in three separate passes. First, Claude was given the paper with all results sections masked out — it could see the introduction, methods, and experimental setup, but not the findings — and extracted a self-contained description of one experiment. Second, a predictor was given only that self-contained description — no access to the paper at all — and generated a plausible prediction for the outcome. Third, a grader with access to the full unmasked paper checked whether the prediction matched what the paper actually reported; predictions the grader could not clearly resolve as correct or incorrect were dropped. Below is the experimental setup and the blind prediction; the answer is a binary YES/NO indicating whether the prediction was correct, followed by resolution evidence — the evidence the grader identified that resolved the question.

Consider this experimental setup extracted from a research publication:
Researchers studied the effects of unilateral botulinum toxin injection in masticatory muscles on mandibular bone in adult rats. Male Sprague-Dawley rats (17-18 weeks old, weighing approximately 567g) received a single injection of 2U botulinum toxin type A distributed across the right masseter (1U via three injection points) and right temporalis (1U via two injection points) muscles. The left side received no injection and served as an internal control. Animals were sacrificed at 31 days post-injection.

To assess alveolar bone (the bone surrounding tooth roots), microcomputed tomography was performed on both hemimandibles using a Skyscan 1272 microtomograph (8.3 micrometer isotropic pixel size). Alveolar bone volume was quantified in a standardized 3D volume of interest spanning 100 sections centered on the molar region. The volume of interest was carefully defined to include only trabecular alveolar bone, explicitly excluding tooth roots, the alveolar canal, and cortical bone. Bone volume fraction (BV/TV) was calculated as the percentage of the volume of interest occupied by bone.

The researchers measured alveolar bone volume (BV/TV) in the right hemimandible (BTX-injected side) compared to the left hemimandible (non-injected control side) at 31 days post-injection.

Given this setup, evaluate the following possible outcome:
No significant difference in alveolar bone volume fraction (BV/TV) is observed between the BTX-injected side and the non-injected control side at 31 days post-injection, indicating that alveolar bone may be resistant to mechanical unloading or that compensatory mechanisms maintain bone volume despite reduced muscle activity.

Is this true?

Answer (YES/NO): NO